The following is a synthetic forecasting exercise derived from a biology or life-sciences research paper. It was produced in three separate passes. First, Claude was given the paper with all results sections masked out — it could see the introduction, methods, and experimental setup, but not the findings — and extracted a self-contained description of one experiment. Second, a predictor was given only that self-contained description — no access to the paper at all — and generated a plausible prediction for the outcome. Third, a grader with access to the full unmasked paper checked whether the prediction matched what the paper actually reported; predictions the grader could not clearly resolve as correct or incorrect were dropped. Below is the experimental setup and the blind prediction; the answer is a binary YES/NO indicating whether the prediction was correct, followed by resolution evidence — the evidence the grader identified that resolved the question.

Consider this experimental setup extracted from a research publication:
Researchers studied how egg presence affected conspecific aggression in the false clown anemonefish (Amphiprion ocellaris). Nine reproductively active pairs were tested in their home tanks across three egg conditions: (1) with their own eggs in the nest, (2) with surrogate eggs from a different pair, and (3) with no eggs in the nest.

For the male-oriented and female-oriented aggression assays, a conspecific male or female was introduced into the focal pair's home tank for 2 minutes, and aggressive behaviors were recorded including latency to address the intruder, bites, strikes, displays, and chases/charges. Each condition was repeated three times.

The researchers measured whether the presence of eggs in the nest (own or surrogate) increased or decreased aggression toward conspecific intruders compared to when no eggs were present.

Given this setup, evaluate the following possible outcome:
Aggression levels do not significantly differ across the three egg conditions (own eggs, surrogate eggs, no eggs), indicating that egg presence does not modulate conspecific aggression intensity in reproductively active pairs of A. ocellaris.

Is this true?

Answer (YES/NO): NO